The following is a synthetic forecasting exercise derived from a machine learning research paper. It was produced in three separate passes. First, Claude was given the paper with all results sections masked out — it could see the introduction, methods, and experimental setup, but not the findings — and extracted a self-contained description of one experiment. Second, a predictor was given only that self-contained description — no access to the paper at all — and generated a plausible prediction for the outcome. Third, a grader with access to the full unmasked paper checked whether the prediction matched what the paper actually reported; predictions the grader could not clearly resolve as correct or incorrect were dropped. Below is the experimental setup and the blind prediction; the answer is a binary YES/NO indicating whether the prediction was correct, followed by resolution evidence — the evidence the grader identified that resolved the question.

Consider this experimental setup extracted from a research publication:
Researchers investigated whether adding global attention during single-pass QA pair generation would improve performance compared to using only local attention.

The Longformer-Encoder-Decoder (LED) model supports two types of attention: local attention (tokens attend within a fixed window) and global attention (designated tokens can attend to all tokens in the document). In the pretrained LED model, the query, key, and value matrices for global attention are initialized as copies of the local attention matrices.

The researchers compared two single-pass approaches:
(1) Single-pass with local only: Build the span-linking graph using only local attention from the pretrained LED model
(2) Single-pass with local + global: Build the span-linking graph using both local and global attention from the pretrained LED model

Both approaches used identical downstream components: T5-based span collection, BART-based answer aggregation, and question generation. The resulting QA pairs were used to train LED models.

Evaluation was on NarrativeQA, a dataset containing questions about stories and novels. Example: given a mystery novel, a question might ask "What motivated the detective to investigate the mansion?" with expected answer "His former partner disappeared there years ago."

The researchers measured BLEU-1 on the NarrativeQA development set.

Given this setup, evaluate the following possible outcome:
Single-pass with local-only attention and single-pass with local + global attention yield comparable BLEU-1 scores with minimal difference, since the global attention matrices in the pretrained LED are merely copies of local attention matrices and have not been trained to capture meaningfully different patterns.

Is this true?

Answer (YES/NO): YES